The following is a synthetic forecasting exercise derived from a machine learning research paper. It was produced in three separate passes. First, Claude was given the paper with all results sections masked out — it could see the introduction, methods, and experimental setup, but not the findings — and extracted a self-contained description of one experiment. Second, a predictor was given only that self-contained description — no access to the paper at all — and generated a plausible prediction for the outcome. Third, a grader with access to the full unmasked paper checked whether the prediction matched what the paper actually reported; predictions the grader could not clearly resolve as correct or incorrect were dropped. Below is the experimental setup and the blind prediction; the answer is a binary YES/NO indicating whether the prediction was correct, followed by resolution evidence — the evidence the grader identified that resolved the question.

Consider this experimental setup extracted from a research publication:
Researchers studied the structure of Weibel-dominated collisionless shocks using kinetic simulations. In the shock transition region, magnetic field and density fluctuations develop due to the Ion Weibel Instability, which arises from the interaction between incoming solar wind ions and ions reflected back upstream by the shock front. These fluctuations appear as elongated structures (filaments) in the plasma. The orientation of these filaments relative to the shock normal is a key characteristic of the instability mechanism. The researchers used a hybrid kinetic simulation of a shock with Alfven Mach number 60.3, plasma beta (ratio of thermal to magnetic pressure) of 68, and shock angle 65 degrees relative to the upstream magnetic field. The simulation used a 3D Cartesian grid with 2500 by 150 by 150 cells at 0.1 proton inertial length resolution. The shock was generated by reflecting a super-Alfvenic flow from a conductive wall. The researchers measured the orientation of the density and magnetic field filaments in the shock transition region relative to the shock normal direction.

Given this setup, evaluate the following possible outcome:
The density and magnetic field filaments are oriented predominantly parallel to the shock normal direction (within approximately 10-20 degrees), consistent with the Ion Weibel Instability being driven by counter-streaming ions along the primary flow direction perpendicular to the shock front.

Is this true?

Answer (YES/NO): YES